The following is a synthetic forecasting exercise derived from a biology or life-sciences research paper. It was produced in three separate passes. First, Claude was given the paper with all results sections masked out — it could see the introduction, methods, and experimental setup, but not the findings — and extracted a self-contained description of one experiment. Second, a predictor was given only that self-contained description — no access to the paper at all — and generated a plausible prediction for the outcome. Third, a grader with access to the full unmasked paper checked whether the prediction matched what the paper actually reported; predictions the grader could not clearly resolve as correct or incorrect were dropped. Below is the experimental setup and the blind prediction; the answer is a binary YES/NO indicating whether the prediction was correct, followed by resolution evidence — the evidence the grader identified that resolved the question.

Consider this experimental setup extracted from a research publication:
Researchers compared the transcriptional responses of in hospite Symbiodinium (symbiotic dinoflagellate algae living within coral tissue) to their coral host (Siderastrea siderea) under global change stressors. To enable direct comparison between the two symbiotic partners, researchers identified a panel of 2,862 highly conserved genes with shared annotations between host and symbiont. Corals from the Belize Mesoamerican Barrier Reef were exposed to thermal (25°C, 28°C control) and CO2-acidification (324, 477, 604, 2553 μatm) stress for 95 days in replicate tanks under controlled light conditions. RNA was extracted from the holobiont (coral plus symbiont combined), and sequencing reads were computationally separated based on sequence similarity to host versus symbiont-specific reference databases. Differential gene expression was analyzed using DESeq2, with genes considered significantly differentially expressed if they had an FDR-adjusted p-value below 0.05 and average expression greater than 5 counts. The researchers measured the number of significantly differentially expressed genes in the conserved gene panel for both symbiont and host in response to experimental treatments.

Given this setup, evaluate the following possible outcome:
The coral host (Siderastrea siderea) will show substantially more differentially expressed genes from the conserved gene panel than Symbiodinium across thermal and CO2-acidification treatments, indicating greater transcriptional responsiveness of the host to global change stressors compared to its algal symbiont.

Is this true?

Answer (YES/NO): YES